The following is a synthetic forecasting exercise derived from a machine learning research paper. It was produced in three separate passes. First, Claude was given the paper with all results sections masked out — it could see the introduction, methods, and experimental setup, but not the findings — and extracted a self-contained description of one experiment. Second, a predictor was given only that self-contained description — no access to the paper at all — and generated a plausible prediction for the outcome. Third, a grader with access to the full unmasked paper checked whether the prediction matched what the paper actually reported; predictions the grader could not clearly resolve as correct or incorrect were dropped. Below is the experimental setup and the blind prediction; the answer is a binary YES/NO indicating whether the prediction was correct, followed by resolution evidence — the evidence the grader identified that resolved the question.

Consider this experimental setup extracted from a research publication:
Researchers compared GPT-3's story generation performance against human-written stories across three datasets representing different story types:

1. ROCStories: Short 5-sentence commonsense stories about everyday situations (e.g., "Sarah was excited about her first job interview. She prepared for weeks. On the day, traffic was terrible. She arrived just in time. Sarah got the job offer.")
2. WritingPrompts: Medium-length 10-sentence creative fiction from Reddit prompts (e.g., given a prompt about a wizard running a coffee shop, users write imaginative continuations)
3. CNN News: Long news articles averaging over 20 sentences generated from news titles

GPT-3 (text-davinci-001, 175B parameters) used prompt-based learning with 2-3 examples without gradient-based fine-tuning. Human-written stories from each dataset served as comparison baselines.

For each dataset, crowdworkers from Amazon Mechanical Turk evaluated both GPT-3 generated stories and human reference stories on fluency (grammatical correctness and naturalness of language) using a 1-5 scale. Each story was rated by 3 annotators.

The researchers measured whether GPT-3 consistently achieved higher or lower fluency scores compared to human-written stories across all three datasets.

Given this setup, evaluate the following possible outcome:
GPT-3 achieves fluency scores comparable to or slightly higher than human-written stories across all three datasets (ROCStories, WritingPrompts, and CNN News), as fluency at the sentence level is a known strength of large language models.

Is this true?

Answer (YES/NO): YES